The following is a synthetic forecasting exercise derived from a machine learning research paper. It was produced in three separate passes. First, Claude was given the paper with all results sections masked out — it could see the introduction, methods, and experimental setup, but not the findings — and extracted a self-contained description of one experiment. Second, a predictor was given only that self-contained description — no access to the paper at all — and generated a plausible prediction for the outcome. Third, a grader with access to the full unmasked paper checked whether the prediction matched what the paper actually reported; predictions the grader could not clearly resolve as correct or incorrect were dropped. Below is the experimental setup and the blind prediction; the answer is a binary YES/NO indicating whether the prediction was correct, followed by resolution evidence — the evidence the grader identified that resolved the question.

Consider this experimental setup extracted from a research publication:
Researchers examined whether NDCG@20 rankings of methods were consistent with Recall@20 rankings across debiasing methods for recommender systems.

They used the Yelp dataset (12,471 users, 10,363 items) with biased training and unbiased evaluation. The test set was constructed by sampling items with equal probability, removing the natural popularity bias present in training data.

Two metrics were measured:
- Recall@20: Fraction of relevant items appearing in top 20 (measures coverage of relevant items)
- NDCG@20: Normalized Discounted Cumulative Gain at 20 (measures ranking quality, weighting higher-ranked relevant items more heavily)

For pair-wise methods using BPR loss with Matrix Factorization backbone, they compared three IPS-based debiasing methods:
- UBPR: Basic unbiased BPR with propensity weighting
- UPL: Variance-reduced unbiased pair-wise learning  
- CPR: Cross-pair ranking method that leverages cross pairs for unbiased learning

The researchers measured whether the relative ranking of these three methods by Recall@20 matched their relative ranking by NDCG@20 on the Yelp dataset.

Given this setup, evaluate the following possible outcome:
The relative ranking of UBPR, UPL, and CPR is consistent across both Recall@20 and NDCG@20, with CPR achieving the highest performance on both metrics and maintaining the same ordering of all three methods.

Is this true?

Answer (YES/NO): YES